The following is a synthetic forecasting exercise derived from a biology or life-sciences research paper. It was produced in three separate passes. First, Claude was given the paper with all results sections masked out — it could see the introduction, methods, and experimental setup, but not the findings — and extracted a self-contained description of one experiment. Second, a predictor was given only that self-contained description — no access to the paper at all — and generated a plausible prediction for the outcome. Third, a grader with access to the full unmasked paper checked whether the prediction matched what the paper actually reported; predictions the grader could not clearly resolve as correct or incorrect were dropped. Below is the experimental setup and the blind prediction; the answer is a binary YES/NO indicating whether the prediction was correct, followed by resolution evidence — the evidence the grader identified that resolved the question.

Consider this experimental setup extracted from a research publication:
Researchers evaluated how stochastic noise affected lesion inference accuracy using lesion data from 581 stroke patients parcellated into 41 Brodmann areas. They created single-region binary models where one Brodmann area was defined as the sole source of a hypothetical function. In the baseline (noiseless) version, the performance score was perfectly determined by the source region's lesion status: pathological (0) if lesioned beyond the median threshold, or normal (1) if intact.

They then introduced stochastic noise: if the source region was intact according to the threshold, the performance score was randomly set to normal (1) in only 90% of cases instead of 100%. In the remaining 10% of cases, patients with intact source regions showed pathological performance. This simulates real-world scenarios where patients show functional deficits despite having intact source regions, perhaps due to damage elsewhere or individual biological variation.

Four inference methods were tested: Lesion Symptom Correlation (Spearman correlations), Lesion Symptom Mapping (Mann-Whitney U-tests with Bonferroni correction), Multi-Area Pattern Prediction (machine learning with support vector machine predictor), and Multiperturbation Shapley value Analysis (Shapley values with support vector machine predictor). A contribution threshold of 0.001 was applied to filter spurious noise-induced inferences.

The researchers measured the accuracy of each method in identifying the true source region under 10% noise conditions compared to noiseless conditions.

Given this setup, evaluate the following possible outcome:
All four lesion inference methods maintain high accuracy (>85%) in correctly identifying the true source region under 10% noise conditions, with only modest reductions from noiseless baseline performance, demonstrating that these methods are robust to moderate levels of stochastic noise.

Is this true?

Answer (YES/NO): NO